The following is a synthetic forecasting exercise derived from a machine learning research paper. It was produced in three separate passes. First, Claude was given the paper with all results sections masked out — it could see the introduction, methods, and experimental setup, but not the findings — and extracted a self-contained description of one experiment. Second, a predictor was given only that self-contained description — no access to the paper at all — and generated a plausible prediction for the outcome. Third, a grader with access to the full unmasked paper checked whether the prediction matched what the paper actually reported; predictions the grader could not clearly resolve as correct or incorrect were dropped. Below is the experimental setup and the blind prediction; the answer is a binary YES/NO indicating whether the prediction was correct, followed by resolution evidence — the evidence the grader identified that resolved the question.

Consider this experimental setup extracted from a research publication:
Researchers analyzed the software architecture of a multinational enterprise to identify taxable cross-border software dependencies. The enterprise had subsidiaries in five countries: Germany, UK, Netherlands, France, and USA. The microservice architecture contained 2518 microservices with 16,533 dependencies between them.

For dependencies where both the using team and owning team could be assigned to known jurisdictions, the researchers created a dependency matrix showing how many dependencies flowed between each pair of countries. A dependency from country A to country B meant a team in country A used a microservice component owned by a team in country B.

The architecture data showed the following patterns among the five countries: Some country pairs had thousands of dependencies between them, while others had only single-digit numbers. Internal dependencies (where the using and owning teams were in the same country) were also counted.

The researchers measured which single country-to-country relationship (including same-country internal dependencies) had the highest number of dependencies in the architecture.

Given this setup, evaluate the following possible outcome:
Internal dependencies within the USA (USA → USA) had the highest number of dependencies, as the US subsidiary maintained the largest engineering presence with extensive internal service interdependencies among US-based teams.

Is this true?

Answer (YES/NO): NO